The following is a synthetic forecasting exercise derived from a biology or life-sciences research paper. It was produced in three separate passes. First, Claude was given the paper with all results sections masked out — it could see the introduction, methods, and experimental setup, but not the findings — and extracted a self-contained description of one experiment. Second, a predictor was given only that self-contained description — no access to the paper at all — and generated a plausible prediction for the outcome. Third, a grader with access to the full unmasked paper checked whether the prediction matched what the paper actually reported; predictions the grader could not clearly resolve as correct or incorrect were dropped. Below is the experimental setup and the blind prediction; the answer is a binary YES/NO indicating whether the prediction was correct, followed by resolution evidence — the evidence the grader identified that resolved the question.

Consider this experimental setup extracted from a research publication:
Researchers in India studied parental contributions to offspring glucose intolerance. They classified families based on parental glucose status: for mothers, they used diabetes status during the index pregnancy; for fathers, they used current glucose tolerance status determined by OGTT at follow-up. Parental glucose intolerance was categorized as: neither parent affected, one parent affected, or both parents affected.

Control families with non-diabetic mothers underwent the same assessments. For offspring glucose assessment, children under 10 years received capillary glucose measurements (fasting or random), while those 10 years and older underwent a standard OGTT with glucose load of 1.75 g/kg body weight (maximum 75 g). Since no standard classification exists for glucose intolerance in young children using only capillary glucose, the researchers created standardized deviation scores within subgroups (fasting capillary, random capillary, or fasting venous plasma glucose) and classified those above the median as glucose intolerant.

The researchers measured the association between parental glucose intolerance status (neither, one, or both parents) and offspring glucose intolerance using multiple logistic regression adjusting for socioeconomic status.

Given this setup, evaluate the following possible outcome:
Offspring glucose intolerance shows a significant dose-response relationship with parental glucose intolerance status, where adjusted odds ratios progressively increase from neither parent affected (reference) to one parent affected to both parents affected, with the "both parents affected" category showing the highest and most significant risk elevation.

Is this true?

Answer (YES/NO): NO